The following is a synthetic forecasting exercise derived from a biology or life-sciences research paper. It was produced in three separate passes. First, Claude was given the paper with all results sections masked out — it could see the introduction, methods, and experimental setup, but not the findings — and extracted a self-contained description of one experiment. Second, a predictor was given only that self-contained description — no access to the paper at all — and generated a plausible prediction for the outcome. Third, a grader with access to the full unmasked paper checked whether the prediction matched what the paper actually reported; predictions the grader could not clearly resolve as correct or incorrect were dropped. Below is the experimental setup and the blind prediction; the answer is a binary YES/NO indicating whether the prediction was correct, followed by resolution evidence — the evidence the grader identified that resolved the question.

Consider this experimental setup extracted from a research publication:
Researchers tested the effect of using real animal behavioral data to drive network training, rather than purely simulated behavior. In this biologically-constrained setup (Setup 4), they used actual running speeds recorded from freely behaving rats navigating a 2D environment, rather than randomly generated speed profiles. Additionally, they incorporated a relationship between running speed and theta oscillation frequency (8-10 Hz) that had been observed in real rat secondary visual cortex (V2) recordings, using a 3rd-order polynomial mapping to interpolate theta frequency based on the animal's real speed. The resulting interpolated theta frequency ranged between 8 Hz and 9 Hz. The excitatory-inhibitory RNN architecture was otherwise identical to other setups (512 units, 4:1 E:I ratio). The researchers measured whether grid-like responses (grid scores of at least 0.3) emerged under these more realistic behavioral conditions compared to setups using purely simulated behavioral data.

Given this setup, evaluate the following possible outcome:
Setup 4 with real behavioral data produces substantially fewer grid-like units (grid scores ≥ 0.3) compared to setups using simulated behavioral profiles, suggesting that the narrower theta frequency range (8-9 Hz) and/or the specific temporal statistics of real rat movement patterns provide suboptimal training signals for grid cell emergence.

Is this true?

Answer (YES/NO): NO